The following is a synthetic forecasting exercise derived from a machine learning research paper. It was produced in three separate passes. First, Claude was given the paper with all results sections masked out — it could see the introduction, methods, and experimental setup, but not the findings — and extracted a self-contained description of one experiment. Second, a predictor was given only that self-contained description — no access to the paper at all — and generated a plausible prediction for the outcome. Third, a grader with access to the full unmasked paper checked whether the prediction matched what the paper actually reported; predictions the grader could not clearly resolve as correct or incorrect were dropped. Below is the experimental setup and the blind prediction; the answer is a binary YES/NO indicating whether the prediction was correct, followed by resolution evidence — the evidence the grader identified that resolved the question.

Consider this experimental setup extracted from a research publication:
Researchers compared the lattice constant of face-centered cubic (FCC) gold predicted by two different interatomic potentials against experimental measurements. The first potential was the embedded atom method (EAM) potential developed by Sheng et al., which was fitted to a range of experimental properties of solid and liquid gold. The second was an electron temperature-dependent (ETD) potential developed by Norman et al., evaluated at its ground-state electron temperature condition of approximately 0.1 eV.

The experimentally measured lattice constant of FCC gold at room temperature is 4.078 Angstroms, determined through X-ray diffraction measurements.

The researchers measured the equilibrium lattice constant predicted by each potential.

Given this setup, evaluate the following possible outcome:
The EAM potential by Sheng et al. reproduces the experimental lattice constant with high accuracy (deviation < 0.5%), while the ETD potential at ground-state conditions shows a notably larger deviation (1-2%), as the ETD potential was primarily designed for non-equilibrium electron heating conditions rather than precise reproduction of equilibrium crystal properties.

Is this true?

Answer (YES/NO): YES